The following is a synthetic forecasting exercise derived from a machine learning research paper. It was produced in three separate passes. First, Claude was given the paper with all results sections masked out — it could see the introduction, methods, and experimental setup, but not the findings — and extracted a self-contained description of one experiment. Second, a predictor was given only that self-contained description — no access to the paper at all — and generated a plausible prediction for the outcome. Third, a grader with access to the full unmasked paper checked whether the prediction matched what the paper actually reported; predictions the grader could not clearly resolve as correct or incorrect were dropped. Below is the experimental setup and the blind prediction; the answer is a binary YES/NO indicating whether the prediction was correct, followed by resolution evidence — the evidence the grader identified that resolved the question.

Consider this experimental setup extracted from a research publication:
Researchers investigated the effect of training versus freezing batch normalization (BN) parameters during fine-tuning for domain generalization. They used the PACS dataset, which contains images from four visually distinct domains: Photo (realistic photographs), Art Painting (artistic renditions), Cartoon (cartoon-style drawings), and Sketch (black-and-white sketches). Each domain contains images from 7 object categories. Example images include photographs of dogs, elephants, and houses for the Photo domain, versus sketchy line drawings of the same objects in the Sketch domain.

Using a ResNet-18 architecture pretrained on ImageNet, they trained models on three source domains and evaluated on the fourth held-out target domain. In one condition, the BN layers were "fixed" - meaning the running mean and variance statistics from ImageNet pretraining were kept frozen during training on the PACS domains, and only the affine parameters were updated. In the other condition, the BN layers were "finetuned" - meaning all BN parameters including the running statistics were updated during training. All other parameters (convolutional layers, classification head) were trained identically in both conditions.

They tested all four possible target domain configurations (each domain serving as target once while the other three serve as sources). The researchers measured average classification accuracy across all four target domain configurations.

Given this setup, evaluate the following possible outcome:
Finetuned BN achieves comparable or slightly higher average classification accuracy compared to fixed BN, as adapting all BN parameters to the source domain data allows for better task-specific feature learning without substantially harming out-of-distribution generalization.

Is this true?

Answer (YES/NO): NO